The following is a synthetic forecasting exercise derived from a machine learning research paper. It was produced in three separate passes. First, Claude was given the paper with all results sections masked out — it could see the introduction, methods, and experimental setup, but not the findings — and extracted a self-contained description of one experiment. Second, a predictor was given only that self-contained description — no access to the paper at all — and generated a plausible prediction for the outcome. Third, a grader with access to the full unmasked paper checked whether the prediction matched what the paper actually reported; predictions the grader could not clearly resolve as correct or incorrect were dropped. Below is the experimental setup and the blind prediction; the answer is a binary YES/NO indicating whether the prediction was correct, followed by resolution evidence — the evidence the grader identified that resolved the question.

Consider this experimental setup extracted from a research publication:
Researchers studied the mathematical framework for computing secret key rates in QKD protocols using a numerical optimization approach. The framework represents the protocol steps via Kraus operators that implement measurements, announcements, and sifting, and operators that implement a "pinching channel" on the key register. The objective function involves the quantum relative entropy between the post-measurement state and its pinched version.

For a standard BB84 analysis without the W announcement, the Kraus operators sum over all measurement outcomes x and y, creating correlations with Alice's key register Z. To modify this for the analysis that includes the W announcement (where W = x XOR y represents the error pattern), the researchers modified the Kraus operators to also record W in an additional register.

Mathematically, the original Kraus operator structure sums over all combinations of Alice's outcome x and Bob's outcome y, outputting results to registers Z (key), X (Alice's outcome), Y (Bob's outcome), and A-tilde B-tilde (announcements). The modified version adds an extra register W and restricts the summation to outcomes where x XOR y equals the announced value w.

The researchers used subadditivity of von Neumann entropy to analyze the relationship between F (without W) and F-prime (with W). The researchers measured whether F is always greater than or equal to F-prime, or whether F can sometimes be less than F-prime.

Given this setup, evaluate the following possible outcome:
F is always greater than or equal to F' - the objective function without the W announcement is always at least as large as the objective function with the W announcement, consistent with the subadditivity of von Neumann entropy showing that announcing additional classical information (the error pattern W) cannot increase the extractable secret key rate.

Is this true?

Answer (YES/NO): YES